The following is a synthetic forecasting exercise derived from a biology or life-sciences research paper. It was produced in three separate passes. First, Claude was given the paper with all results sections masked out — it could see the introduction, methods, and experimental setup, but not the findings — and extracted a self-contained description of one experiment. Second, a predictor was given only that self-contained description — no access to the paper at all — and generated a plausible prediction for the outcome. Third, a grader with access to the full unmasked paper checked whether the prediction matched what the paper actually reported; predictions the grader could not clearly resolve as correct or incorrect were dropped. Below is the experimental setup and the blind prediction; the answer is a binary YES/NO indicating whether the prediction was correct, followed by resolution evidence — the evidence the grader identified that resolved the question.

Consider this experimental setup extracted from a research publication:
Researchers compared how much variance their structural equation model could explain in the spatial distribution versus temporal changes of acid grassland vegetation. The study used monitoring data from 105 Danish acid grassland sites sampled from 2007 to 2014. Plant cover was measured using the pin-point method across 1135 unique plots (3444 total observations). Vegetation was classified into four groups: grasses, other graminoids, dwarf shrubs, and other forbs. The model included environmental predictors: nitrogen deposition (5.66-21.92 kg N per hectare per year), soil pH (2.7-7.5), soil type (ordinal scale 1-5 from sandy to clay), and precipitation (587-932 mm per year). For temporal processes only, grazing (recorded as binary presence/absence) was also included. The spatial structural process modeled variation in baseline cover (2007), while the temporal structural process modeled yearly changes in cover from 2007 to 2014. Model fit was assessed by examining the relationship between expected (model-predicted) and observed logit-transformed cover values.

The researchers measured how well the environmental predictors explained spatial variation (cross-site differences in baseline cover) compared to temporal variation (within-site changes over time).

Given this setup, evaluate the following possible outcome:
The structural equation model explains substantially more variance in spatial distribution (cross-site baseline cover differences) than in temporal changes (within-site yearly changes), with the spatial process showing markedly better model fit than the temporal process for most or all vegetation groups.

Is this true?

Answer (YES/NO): YES